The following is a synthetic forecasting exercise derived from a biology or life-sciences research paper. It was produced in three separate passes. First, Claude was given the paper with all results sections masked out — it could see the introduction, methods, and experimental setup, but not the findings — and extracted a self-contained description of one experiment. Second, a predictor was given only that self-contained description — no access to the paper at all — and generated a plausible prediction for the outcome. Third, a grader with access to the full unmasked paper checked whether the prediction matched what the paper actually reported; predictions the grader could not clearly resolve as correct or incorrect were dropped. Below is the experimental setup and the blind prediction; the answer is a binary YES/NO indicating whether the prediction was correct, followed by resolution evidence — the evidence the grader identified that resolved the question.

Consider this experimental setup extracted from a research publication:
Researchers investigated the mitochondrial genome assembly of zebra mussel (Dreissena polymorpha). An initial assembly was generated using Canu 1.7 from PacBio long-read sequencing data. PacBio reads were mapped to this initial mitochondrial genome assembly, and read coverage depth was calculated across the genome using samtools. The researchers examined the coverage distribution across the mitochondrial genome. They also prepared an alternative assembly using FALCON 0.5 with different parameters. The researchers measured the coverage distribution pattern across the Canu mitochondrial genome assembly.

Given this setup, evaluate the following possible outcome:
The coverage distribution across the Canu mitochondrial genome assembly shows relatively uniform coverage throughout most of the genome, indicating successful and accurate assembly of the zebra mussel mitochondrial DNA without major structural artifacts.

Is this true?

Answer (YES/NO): NO